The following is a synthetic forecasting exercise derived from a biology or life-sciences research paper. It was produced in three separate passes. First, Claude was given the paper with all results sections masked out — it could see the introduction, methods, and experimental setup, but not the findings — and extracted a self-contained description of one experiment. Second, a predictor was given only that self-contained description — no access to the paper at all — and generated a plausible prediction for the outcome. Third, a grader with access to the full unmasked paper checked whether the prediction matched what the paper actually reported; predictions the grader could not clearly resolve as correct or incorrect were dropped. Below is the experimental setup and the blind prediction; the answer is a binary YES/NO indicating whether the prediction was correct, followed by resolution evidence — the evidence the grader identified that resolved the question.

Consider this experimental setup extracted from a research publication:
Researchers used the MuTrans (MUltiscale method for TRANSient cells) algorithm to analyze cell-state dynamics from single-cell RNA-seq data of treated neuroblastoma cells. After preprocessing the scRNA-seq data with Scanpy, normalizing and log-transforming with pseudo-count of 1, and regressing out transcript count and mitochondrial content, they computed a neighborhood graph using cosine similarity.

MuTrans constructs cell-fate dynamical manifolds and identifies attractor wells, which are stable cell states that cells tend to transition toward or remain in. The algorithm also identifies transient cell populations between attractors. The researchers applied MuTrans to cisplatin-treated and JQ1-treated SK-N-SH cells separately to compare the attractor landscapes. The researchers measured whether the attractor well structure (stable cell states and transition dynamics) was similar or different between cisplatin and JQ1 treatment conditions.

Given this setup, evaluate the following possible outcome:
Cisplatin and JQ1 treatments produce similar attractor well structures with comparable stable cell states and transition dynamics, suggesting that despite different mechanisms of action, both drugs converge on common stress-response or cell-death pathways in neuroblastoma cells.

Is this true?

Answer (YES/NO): NO